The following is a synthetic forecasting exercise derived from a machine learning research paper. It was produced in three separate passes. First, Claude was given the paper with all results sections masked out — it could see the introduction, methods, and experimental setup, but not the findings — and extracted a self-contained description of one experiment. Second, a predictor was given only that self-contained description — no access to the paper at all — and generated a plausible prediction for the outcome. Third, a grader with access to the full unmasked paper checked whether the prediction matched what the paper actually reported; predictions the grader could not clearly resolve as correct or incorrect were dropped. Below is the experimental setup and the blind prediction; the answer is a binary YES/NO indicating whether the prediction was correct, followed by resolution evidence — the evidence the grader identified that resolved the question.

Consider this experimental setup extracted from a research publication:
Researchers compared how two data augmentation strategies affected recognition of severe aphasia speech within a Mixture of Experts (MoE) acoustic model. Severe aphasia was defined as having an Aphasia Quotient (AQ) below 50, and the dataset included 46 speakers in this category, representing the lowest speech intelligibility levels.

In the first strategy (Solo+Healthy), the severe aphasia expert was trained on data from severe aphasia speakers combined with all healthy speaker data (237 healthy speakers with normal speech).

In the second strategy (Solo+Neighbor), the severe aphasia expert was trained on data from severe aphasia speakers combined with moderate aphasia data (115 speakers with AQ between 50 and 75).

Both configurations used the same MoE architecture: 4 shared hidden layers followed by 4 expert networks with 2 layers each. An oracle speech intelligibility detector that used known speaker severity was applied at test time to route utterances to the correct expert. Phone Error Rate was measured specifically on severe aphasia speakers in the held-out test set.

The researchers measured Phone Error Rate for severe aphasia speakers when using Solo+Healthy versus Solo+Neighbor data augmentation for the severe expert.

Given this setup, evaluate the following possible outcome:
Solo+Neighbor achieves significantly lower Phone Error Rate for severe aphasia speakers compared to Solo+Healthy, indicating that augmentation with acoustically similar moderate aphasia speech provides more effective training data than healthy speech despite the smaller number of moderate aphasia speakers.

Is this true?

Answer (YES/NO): YES